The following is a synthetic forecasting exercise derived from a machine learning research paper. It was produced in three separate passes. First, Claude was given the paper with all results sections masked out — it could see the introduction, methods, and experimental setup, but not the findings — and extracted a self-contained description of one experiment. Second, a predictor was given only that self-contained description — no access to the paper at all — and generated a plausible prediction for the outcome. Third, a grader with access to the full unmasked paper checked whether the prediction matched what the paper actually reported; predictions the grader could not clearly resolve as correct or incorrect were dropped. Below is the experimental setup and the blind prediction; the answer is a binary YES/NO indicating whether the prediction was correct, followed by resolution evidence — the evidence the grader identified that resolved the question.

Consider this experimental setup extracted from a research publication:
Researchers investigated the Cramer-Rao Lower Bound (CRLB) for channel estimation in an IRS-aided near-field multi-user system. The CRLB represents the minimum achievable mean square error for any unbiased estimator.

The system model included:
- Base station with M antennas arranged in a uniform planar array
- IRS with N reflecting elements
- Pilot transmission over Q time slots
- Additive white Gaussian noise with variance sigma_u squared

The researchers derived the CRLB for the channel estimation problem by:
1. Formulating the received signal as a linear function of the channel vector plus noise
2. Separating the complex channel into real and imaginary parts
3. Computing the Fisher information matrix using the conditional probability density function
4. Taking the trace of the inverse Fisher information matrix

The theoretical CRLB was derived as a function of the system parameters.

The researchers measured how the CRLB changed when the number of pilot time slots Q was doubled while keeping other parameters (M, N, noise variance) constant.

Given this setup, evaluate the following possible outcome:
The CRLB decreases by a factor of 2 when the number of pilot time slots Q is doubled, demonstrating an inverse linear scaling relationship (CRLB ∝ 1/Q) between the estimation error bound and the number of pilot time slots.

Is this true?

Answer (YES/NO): YES